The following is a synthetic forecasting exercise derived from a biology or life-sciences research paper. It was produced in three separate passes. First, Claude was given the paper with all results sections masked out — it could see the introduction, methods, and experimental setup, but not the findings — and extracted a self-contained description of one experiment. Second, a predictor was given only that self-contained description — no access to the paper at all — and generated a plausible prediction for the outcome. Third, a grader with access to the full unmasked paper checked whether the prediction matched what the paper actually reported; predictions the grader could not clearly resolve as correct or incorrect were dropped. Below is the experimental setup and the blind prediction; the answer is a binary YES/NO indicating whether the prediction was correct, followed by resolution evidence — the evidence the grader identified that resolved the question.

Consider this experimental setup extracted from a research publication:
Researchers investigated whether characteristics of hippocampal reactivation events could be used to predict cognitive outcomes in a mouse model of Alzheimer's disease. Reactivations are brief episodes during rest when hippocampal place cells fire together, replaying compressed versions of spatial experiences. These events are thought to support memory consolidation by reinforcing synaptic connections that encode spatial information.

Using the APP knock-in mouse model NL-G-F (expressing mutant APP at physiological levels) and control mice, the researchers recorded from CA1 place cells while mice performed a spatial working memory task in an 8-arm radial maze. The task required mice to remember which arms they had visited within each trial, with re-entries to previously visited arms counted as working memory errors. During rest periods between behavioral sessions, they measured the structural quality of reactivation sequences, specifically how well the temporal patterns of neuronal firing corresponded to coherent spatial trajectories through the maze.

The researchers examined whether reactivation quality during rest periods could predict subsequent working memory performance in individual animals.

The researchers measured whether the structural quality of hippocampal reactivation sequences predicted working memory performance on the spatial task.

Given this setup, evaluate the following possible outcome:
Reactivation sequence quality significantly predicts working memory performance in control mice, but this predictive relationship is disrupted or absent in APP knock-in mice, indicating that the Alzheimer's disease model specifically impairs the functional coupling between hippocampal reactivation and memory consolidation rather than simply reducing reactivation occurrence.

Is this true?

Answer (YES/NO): NO